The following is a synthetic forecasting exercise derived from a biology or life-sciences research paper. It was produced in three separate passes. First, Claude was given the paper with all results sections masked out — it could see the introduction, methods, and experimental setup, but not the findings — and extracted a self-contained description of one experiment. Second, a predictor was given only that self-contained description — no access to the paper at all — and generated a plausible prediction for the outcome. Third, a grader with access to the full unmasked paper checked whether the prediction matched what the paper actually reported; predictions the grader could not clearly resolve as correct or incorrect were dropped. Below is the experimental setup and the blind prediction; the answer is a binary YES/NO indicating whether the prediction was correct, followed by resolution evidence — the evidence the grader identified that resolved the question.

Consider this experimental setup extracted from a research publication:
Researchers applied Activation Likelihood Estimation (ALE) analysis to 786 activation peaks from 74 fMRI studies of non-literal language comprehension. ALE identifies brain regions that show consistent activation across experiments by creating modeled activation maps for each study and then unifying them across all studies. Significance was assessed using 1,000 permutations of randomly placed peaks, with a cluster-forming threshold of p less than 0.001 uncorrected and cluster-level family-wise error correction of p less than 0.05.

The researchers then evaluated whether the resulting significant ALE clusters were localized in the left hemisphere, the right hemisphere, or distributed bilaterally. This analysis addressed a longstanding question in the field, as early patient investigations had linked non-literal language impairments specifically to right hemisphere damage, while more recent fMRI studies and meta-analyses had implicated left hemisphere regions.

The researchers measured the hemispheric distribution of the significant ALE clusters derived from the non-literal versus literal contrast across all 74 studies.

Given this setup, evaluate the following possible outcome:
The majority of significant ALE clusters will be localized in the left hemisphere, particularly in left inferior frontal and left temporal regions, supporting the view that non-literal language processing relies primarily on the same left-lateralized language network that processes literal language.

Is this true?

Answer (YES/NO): YES